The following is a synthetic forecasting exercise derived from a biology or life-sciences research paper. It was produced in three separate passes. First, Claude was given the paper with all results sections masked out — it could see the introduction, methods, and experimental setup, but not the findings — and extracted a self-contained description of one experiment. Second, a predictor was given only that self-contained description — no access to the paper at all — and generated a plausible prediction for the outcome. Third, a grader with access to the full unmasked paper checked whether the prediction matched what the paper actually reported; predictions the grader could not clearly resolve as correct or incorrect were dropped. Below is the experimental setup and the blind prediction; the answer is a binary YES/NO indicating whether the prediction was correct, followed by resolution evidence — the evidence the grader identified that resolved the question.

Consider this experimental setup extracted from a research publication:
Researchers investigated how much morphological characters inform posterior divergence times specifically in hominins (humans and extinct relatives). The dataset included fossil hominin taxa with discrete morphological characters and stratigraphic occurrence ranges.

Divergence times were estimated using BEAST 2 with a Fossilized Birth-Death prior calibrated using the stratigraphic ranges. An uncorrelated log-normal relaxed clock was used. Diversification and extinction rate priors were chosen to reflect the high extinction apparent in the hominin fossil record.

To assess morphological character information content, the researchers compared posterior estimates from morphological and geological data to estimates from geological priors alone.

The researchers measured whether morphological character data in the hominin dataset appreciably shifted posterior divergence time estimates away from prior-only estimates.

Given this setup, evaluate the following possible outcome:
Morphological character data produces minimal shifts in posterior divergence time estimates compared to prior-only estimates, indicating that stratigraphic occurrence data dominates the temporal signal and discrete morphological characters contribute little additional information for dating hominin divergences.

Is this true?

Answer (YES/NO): YES